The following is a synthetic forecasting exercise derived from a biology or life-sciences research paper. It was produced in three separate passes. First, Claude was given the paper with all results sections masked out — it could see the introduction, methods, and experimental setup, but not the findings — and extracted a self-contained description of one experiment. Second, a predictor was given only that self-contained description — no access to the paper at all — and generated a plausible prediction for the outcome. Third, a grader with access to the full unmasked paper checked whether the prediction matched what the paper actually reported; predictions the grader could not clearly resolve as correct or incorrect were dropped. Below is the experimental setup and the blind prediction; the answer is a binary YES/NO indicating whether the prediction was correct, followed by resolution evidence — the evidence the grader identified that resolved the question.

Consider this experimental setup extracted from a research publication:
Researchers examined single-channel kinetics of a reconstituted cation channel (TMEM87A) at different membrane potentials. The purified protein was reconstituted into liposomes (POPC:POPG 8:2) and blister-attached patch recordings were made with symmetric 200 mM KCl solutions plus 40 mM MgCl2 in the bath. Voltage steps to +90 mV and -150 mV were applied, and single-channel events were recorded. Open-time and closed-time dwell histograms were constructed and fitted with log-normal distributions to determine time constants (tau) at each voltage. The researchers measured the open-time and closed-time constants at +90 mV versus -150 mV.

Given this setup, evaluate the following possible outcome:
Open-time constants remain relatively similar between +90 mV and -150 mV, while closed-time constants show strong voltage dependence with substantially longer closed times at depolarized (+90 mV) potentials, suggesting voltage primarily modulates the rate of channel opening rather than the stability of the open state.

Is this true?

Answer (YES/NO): NO